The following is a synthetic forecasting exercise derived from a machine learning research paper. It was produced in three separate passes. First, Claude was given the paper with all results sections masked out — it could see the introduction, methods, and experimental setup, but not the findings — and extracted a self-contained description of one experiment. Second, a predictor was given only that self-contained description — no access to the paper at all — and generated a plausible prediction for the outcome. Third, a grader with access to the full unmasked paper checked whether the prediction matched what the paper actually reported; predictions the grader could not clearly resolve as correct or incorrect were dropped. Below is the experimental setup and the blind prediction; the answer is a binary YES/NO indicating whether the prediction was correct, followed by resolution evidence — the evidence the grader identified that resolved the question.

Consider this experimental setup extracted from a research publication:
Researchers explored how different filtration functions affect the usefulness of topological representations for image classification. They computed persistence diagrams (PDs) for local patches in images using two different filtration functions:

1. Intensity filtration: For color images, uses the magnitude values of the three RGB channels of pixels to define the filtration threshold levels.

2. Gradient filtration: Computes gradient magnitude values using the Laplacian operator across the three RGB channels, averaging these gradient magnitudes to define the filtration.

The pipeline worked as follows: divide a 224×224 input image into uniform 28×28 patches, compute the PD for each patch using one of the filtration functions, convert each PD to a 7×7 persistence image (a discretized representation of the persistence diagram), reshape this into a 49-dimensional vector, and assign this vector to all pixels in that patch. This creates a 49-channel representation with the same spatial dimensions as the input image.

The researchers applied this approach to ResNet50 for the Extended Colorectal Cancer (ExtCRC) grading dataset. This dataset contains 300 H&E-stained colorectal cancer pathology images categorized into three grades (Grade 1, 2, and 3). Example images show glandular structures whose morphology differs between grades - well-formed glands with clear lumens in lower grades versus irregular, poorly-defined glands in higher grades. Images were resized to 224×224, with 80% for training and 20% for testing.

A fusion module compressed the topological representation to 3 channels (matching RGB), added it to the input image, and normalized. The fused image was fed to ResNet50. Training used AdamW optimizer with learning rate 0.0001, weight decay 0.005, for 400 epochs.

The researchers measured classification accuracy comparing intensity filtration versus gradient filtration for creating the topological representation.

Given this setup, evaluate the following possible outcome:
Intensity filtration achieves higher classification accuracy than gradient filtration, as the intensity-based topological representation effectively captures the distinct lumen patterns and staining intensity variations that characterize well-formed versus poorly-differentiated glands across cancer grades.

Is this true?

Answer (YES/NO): NO